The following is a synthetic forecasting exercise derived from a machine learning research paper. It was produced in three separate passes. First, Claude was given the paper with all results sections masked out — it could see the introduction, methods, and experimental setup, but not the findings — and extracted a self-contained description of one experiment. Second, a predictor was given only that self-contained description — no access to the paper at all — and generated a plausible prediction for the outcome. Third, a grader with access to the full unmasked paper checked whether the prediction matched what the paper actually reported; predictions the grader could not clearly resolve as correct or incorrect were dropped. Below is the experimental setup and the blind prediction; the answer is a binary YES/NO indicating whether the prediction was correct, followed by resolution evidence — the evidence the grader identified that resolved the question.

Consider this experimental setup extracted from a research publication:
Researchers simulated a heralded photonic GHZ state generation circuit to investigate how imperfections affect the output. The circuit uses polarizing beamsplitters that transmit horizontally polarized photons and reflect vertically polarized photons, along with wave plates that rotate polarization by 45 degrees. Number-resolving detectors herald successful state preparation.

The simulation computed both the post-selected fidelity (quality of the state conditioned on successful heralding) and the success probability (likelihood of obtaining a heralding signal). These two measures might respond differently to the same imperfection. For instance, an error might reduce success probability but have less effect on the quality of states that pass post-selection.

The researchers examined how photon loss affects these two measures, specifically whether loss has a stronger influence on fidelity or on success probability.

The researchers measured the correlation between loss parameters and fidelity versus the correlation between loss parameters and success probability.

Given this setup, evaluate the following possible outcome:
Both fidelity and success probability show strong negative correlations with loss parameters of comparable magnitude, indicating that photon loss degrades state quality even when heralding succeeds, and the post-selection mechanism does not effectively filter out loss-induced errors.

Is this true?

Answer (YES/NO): NO